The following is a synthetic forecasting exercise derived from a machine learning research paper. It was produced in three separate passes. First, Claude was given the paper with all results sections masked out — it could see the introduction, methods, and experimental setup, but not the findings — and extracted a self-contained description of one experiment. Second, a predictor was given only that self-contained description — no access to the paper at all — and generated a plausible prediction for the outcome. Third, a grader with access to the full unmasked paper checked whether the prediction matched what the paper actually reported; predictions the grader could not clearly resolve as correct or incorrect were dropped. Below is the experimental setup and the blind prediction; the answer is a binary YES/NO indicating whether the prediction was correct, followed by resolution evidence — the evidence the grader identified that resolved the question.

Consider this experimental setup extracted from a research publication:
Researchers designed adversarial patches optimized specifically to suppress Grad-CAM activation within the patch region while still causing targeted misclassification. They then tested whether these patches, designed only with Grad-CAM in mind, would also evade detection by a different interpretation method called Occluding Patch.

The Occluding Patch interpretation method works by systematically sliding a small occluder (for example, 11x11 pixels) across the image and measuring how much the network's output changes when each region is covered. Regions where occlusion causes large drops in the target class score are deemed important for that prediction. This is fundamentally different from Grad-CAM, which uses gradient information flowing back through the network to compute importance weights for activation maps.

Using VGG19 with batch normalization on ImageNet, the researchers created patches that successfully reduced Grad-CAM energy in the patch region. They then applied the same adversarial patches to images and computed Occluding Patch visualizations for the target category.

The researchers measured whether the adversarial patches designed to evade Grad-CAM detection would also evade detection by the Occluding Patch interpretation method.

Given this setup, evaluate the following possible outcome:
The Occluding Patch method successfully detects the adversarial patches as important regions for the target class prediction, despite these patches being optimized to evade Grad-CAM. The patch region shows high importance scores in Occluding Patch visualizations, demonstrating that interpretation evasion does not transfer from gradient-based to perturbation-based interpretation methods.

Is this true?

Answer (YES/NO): NO